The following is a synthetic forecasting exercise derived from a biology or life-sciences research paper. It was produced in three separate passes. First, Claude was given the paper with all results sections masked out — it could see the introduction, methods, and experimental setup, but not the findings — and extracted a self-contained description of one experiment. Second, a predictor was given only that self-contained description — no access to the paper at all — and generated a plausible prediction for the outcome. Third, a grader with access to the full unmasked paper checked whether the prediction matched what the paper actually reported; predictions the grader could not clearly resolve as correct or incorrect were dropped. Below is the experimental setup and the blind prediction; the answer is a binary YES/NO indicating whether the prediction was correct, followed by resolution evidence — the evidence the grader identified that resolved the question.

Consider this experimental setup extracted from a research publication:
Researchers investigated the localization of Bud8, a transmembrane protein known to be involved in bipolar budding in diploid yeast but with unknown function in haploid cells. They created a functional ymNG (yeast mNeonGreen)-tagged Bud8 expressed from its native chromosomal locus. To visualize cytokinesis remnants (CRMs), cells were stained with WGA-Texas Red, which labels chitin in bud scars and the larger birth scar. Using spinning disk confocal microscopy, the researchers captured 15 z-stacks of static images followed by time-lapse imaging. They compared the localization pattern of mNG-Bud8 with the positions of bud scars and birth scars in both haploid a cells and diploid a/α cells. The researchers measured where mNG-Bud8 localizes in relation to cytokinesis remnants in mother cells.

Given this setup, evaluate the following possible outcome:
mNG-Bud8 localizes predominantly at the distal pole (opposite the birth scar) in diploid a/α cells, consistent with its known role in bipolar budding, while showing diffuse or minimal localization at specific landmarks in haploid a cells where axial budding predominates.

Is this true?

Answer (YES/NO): NO